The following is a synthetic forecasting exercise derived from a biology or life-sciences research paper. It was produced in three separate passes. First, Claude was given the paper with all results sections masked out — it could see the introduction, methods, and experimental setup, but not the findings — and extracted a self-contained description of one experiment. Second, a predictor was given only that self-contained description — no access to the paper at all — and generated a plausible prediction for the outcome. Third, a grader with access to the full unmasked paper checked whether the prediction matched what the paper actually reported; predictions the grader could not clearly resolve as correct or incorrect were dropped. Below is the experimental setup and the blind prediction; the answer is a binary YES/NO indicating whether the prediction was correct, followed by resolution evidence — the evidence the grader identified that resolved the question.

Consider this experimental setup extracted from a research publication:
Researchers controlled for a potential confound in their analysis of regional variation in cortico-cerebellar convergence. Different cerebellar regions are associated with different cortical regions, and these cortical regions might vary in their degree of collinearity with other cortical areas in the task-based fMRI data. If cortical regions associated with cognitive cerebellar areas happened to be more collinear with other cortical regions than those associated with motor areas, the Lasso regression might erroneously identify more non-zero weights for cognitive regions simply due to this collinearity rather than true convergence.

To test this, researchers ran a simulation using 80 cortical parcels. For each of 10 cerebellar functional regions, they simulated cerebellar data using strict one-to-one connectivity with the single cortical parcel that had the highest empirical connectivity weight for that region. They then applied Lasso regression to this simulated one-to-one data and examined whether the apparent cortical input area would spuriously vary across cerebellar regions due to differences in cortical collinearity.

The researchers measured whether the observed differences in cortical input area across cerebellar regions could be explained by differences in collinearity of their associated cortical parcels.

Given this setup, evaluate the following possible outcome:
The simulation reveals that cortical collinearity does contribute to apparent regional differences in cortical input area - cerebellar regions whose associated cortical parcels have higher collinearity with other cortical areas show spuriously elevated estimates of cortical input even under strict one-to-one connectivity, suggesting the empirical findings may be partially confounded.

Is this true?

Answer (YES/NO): NO